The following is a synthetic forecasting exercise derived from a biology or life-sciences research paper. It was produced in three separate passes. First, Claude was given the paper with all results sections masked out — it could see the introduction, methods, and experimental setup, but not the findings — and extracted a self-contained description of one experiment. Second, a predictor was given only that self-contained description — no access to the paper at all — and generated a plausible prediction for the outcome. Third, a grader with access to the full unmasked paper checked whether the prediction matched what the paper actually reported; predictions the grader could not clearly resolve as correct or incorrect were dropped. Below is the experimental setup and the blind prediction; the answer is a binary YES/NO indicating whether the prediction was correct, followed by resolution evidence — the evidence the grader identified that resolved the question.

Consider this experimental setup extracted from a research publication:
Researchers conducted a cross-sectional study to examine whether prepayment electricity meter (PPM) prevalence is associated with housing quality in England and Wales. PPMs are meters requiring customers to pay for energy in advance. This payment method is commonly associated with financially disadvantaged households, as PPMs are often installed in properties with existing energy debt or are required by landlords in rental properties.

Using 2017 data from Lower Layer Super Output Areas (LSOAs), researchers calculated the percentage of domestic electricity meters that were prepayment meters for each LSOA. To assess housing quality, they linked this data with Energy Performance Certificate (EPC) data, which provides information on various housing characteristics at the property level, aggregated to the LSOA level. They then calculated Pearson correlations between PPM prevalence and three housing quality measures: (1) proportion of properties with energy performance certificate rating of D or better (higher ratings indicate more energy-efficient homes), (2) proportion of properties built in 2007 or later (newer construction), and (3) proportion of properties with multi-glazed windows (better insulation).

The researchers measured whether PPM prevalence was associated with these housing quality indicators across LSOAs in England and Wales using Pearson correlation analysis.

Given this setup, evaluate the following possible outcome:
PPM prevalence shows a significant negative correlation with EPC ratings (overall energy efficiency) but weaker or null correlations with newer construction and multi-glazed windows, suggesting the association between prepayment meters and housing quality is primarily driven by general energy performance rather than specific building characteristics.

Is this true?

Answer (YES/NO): NO